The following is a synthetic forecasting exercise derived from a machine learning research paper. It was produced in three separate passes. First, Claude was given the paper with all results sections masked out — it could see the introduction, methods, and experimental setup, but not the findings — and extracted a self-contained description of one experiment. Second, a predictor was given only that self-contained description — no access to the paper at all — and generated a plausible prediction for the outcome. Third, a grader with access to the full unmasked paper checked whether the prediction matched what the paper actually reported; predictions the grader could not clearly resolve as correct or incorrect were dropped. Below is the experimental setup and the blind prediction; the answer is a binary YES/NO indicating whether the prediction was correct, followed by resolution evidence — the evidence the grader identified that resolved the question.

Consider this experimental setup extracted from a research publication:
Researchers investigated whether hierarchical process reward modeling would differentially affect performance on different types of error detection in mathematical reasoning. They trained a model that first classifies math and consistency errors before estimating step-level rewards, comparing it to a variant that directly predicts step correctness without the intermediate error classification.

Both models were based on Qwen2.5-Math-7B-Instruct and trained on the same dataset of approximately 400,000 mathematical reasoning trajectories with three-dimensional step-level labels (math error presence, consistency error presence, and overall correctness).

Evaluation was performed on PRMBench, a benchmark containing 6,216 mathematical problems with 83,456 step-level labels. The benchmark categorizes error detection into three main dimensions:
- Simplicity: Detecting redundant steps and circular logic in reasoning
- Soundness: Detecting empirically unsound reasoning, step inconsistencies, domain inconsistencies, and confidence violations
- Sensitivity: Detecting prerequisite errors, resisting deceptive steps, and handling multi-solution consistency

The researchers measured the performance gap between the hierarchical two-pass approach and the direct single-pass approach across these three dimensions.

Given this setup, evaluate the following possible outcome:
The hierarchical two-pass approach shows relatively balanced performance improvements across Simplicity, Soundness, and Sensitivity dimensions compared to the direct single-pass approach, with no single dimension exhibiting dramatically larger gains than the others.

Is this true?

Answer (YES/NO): NO